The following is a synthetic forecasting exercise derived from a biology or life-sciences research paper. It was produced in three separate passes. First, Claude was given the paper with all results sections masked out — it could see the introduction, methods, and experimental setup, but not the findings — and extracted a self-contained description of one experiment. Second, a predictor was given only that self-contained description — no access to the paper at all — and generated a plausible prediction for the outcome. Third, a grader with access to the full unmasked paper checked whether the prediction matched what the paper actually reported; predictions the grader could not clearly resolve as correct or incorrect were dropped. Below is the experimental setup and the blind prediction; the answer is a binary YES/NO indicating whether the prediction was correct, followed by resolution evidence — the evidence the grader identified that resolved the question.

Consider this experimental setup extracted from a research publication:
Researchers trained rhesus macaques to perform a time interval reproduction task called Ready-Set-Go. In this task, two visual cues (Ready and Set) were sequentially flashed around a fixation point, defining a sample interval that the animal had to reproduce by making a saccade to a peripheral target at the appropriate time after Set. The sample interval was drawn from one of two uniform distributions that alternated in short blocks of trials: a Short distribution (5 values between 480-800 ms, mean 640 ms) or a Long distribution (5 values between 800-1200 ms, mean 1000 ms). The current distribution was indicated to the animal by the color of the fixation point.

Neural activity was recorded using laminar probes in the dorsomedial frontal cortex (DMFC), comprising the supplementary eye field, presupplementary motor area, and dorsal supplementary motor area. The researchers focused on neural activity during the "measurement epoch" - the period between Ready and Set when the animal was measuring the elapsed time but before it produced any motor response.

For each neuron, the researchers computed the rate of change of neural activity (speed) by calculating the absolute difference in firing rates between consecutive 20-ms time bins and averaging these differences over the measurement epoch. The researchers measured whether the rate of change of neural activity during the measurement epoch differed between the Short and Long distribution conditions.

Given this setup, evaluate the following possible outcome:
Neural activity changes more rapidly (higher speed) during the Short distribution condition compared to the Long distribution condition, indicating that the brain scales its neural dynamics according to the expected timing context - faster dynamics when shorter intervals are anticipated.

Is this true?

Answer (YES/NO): YES